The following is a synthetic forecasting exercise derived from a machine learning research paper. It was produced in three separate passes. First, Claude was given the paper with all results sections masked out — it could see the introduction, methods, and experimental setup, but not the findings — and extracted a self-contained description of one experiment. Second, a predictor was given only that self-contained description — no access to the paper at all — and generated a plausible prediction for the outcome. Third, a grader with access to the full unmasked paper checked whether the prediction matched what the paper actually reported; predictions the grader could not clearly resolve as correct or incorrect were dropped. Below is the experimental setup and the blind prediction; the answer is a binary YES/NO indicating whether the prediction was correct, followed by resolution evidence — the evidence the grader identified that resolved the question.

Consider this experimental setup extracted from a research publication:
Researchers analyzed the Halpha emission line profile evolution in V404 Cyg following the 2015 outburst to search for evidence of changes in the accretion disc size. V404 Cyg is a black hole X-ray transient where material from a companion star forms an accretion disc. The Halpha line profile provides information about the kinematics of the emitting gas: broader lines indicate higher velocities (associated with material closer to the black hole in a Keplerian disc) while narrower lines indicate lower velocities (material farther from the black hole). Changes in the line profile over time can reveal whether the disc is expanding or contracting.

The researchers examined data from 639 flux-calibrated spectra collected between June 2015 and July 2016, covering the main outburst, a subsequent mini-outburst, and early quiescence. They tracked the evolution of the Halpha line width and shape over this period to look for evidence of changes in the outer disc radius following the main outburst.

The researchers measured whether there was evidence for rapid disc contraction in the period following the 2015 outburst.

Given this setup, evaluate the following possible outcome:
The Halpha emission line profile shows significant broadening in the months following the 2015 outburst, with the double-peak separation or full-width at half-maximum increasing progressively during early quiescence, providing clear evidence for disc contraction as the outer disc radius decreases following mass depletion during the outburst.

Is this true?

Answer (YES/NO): NO